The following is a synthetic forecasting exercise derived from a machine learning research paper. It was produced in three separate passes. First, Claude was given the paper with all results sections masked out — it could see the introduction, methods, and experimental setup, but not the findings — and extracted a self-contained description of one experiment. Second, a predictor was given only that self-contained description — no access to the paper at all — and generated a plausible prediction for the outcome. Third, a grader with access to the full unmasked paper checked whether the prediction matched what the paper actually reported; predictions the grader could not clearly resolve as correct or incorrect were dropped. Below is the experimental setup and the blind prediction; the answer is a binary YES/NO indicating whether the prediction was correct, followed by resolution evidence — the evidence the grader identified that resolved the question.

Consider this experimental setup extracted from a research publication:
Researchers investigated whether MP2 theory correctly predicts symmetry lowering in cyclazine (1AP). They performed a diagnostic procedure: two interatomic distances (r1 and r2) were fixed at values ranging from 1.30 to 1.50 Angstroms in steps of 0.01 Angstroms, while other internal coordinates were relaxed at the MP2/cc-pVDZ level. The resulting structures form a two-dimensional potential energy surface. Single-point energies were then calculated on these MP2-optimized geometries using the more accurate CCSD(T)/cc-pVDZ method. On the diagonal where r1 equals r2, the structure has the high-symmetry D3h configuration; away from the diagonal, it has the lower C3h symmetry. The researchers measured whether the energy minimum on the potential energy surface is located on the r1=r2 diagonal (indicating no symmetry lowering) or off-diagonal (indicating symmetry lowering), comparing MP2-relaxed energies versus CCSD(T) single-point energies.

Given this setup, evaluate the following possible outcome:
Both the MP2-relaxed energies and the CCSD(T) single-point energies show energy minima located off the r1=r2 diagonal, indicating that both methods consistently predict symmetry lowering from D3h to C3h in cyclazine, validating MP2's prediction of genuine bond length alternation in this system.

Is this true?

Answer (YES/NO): NO